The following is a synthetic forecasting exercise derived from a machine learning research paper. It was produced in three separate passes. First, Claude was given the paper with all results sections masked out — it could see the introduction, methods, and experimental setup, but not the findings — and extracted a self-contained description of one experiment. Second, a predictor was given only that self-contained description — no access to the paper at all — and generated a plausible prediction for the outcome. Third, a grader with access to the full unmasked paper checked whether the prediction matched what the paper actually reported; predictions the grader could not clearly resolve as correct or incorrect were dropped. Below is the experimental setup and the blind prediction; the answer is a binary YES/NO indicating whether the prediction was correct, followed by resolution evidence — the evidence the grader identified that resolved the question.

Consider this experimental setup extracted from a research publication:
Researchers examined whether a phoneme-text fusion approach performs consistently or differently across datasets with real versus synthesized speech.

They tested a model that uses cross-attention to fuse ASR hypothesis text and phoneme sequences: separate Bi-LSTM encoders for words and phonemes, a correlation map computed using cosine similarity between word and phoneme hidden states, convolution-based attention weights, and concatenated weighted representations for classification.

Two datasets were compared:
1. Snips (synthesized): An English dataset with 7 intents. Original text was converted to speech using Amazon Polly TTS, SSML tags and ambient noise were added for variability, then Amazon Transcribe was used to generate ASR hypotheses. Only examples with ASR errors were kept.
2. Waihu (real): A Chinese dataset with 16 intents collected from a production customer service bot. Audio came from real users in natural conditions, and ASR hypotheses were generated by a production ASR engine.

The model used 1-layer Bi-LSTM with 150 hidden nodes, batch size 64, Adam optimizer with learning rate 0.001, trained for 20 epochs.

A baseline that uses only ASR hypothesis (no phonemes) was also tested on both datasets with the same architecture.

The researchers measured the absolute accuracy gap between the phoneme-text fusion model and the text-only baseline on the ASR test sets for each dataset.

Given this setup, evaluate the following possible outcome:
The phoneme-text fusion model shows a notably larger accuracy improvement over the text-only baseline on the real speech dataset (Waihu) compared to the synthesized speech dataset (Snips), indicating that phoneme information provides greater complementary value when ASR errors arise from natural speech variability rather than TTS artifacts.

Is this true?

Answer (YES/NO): NO